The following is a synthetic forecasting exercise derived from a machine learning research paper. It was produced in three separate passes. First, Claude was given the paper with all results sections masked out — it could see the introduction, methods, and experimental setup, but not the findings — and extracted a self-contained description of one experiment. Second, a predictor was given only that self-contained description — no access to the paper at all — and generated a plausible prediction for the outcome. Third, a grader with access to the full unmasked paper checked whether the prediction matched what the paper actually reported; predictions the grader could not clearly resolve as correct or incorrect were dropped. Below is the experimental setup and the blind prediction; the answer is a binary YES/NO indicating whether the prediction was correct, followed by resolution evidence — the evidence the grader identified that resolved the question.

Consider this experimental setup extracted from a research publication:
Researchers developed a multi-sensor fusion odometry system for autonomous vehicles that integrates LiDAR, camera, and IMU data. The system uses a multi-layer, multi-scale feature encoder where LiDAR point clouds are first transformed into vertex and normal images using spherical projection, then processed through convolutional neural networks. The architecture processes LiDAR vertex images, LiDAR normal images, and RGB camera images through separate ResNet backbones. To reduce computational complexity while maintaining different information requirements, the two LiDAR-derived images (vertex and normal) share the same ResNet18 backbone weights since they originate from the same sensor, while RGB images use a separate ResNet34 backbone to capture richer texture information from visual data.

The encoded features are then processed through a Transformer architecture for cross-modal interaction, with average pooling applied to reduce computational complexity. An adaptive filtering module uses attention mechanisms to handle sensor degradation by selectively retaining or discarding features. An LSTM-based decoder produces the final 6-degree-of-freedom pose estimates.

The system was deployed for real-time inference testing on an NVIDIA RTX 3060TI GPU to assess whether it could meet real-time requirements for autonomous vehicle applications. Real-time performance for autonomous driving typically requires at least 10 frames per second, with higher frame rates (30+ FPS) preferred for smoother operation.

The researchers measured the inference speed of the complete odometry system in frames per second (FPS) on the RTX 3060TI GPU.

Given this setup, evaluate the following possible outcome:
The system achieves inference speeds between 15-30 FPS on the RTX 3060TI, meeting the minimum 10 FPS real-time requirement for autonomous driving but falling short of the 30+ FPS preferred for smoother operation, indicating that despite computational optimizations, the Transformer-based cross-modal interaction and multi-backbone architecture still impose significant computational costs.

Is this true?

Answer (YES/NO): NO